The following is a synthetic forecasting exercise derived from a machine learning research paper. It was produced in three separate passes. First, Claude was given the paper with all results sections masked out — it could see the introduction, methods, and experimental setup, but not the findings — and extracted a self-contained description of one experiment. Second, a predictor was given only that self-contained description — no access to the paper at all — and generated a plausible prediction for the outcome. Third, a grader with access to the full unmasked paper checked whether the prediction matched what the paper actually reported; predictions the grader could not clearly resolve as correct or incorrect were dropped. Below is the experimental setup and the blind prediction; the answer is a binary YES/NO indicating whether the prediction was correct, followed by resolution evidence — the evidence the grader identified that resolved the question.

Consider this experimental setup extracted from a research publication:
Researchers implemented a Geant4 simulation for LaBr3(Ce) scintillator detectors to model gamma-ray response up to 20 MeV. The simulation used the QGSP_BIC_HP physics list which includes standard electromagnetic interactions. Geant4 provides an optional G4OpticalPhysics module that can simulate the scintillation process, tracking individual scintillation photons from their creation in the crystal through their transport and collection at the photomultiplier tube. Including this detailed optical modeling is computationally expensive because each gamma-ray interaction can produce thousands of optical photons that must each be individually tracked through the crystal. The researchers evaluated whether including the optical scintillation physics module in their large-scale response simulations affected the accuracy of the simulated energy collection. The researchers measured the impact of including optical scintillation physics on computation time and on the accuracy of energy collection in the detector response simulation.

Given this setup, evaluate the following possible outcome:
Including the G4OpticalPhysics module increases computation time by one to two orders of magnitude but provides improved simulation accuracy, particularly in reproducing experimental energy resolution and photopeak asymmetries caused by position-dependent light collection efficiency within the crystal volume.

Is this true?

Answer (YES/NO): NO